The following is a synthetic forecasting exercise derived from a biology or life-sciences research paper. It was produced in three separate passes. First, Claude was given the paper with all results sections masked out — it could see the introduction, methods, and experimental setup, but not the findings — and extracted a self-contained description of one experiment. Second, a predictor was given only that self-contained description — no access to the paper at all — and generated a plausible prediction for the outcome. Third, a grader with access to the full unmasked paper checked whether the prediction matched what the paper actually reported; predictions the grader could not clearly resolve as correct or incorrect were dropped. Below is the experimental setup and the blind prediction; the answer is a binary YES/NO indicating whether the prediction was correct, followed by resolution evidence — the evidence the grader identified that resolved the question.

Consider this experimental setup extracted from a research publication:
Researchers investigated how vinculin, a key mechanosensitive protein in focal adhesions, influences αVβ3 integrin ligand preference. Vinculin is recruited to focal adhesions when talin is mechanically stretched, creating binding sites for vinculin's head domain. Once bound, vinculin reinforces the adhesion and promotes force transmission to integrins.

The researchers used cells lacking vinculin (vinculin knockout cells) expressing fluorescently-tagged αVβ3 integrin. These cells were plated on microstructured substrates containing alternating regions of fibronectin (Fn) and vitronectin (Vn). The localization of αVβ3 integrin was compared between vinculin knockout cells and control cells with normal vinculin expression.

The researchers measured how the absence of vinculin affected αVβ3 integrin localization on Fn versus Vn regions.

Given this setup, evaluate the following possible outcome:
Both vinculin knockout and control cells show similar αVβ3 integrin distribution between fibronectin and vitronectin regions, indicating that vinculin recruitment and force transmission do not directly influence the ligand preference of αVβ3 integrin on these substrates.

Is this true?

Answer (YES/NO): NO